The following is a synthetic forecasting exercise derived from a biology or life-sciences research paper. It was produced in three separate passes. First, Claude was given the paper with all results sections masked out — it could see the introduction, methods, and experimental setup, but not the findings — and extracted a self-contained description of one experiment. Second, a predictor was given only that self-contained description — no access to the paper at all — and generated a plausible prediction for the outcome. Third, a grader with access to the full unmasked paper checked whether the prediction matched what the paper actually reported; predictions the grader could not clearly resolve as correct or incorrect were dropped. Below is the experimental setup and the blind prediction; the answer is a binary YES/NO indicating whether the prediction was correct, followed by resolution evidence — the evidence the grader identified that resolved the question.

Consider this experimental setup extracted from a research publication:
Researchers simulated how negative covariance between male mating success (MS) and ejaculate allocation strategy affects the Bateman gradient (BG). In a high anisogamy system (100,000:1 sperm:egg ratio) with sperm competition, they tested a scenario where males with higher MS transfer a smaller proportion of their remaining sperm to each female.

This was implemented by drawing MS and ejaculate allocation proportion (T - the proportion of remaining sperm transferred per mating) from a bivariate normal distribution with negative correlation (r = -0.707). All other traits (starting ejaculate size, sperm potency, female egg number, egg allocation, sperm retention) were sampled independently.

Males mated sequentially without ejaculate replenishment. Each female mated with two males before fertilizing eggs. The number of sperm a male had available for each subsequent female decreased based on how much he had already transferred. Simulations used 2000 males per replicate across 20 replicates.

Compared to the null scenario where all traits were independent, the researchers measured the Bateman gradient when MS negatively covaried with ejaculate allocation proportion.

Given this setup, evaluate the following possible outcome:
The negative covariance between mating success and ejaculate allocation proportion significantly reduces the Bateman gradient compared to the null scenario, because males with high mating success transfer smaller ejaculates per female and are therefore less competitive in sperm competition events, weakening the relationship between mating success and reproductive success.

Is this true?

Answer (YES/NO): NO